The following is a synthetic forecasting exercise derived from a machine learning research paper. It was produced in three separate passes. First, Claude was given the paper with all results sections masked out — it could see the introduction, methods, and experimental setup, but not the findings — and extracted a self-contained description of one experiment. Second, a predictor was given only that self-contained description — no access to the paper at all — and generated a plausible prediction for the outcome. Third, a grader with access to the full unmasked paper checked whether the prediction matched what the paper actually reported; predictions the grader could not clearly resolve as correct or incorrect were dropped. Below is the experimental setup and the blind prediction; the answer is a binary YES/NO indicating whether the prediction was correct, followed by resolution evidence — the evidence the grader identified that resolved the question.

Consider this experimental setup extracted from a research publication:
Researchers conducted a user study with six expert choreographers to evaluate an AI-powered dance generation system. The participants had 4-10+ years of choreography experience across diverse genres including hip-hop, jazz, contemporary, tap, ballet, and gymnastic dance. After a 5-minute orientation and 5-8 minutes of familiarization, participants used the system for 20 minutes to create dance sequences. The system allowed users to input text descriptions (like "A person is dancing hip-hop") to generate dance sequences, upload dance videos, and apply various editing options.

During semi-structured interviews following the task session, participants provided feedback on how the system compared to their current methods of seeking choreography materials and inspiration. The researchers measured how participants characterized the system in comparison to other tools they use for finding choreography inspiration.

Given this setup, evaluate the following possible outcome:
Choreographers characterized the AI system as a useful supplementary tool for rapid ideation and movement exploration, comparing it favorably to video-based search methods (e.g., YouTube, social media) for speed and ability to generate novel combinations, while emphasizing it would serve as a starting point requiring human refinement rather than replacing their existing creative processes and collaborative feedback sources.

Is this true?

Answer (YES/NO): YES